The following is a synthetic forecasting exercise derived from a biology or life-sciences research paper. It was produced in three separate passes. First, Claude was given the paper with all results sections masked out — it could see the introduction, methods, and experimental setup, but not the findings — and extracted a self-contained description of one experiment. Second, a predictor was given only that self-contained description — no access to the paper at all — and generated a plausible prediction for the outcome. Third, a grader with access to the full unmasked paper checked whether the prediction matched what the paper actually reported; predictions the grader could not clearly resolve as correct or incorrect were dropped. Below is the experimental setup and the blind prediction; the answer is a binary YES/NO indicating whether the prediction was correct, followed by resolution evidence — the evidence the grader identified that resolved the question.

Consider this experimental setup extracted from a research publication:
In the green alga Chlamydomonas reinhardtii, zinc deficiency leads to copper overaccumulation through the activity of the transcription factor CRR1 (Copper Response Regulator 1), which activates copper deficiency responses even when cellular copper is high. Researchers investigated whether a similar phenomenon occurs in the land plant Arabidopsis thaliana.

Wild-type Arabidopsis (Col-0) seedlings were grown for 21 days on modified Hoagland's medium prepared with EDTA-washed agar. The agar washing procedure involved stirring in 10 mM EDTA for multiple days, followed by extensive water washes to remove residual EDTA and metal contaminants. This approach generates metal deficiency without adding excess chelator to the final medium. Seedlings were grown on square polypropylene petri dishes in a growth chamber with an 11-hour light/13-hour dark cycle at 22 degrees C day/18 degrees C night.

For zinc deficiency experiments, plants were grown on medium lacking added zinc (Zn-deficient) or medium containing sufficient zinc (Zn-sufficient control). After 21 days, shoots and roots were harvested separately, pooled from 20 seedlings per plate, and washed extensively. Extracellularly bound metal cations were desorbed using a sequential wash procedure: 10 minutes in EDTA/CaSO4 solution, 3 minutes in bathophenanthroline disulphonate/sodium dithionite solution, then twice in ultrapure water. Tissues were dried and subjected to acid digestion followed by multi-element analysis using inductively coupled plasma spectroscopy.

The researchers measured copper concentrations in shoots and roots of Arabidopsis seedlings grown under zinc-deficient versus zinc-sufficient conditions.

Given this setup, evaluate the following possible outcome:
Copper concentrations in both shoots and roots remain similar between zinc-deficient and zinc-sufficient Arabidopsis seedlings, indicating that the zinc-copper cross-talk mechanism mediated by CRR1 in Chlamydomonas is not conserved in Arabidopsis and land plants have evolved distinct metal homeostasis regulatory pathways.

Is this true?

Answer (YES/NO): YES